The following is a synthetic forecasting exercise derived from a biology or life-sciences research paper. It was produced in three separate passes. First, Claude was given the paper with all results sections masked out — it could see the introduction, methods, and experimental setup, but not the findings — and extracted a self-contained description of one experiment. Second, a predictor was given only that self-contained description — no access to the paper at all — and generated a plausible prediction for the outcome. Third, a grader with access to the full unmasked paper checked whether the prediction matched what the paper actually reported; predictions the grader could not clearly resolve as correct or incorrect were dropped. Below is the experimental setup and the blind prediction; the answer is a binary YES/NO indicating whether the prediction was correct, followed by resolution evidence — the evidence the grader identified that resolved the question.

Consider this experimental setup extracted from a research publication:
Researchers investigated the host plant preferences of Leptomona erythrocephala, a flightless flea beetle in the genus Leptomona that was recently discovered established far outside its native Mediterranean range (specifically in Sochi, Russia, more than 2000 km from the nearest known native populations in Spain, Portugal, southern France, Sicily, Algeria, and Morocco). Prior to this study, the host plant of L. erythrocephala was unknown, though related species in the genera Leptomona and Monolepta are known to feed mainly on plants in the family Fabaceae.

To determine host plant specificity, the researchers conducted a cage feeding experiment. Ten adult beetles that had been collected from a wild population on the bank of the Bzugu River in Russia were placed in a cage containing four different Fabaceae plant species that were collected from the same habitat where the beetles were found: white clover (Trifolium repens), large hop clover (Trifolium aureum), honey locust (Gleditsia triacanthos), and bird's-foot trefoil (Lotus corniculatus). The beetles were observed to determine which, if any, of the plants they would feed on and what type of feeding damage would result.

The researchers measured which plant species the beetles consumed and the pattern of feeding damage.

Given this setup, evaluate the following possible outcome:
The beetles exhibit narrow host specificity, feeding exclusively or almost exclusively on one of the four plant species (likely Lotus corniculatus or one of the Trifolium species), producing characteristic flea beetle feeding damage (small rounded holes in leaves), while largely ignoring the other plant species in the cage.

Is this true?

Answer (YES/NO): NO